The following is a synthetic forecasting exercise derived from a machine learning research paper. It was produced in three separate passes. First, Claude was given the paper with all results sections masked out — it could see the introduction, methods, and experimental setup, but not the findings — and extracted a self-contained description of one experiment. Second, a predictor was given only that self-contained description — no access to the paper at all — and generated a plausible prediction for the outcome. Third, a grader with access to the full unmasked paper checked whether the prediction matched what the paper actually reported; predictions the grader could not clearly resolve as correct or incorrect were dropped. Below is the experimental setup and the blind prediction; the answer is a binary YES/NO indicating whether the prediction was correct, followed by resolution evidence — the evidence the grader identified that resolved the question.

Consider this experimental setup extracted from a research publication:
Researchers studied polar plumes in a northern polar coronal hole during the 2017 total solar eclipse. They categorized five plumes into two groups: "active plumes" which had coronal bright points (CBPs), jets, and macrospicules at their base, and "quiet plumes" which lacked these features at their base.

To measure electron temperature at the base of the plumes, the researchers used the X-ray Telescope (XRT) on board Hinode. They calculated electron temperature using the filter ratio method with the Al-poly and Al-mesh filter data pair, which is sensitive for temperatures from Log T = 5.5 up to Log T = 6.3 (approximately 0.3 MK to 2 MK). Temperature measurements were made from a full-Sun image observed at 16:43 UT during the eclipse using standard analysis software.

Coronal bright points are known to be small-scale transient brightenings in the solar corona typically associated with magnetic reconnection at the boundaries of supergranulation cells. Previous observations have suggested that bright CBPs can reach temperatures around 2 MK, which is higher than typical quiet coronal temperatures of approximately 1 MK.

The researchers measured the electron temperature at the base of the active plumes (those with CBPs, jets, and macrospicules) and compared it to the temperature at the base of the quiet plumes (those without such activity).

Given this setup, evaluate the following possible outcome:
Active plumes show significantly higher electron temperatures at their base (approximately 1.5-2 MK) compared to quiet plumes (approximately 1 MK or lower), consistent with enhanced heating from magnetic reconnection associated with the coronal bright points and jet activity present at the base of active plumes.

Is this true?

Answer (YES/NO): NO